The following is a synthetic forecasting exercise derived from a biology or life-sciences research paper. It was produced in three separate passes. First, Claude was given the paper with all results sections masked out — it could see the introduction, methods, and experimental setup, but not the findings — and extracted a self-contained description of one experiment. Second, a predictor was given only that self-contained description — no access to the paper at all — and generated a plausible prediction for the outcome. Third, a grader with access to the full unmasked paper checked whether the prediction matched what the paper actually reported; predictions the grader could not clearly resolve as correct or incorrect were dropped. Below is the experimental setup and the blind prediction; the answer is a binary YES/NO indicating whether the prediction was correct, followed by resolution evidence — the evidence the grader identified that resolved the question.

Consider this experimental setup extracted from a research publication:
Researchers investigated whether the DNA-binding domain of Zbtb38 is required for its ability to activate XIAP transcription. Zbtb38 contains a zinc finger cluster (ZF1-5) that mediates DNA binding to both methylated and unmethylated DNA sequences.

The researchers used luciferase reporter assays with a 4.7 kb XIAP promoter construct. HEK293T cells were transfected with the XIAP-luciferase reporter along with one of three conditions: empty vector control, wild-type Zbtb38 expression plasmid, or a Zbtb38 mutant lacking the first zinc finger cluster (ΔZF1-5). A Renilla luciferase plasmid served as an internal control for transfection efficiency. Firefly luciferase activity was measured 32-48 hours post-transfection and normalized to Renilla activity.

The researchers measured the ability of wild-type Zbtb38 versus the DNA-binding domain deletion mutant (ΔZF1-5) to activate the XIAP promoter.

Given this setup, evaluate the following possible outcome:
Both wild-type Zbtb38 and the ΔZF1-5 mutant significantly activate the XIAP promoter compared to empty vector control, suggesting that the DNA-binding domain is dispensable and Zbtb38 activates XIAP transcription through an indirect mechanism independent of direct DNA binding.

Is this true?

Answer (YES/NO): NO